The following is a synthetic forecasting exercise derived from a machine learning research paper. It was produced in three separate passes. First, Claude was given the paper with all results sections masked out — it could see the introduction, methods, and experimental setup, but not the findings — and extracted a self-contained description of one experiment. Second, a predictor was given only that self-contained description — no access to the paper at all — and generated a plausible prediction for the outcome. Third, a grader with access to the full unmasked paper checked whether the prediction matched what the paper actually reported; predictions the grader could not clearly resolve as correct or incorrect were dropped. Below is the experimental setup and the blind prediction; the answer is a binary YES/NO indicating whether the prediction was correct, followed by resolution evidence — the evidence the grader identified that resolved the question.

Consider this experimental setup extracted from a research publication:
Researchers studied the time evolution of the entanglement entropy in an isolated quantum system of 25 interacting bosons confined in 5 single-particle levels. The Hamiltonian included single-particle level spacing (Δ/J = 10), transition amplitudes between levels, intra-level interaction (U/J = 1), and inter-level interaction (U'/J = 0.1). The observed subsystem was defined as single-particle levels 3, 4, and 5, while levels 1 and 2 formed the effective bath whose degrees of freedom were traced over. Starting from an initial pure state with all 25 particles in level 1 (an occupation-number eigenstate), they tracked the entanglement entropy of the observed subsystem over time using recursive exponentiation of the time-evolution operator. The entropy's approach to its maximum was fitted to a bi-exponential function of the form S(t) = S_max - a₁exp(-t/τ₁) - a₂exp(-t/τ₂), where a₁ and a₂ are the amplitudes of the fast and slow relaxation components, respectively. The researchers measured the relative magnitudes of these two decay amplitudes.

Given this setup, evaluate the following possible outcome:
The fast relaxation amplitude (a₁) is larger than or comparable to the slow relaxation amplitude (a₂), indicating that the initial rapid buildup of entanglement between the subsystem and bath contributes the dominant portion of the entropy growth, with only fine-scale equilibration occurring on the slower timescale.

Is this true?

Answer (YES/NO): YES